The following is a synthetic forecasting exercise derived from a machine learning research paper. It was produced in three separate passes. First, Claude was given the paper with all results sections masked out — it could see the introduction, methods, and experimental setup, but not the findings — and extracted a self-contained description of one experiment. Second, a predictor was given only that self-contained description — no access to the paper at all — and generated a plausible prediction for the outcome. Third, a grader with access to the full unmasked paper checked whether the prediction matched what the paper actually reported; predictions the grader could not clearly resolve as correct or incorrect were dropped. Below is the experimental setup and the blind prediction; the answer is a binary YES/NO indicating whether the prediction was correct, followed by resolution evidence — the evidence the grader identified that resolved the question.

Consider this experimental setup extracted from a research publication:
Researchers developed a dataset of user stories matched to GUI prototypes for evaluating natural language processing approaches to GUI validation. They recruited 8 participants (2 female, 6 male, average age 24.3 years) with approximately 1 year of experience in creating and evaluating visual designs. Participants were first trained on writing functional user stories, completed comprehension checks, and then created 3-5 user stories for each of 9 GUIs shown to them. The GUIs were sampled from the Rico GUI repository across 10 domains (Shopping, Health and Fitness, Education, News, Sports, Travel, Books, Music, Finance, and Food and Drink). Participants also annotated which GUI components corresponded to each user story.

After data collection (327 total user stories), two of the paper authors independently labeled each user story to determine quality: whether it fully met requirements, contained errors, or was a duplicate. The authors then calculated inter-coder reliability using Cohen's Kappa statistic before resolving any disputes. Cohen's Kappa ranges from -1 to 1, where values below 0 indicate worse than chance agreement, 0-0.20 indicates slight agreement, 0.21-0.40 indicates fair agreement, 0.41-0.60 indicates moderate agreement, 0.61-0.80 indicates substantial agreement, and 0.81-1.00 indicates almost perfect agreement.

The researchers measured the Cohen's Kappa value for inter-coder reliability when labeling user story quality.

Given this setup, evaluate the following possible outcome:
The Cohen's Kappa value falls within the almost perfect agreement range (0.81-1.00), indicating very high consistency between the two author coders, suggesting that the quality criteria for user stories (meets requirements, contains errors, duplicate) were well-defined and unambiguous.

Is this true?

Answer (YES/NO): NO